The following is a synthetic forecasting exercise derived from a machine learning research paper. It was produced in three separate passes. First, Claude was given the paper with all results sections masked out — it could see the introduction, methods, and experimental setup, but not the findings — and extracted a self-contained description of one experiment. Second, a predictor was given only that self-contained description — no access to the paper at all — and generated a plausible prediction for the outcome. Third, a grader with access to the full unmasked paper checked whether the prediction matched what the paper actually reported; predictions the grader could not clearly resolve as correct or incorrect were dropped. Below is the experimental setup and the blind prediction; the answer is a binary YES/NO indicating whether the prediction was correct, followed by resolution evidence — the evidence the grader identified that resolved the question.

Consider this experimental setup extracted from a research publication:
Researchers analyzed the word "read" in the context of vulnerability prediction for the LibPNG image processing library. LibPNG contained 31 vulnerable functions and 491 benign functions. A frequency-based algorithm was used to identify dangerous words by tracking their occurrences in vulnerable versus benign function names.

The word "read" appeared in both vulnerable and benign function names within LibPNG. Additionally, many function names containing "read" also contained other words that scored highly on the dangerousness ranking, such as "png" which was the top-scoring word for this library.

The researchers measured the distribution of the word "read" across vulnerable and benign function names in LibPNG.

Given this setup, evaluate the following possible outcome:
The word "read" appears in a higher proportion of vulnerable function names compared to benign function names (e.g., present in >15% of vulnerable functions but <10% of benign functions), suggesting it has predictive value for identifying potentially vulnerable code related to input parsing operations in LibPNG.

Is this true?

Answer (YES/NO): YES